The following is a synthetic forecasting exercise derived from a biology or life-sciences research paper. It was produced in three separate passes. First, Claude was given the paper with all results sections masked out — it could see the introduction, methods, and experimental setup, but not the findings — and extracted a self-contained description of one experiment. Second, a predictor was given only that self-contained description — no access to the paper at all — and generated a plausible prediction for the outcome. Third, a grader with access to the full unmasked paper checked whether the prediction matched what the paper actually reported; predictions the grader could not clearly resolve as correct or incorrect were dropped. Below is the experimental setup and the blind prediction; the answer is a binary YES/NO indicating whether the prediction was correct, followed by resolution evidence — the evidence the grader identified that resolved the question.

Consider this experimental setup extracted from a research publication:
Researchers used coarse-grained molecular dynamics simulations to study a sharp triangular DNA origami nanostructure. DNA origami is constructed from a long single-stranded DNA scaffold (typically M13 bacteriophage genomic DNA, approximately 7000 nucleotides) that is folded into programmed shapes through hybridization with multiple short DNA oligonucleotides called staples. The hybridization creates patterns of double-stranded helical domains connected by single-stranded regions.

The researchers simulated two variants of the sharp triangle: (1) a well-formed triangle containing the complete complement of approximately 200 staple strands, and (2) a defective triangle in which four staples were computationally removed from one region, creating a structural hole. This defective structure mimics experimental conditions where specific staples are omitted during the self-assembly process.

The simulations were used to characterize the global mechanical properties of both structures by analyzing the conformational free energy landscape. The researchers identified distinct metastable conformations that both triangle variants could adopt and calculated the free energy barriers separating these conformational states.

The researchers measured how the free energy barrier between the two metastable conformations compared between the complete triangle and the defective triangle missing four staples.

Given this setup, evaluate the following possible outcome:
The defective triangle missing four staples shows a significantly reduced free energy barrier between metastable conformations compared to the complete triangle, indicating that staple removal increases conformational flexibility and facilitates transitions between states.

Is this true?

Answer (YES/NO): YES